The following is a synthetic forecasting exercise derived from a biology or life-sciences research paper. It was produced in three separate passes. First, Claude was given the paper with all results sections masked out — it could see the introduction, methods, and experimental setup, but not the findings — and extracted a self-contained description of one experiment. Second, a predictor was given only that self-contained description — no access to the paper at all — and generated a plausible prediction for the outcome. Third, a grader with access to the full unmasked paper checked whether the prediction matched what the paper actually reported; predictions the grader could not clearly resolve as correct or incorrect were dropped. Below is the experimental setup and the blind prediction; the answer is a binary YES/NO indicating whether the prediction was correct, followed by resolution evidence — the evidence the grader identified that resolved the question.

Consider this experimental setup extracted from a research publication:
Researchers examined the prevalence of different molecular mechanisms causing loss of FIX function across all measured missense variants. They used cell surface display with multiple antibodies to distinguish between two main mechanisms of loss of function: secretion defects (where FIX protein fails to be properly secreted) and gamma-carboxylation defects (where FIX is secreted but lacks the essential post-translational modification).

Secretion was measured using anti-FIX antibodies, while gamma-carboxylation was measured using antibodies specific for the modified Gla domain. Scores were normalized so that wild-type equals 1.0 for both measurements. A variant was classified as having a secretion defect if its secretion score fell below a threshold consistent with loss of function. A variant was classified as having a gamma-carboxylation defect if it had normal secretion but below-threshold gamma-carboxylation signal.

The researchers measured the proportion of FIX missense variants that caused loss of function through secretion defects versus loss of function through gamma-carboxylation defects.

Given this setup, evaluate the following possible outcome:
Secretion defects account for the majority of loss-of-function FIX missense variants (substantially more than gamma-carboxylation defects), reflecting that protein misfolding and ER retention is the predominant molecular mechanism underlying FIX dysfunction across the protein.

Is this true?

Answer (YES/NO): YES